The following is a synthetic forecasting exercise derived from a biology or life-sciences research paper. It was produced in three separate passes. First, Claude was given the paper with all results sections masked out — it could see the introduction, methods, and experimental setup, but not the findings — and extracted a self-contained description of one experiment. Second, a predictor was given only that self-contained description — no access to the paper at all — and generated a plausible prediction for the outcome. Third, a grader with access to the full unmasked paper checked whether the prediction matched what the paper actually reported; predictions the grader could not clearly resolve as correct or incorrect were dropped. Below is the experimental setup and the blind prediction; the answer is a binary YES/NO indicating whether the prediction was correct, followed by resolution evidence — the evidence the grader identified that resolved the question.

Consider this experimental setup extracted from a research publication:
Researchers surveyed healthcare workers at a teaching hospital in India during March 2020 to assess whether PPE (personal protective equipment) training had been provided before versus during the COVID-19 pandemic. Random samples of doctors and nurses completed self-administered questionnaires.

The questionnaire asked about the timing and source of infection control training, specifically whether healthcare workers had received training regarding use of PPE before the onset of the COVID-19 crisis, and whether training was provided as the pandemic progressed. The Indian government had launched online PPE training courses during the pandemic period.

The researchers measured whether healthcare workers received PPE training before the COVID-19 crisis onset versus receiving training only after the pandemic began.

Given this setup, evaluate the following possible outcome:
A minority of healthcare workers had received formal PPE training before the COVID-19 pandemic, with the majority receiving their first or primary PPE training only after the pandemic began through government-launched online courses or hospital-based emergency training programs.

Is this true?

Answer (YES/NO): NO